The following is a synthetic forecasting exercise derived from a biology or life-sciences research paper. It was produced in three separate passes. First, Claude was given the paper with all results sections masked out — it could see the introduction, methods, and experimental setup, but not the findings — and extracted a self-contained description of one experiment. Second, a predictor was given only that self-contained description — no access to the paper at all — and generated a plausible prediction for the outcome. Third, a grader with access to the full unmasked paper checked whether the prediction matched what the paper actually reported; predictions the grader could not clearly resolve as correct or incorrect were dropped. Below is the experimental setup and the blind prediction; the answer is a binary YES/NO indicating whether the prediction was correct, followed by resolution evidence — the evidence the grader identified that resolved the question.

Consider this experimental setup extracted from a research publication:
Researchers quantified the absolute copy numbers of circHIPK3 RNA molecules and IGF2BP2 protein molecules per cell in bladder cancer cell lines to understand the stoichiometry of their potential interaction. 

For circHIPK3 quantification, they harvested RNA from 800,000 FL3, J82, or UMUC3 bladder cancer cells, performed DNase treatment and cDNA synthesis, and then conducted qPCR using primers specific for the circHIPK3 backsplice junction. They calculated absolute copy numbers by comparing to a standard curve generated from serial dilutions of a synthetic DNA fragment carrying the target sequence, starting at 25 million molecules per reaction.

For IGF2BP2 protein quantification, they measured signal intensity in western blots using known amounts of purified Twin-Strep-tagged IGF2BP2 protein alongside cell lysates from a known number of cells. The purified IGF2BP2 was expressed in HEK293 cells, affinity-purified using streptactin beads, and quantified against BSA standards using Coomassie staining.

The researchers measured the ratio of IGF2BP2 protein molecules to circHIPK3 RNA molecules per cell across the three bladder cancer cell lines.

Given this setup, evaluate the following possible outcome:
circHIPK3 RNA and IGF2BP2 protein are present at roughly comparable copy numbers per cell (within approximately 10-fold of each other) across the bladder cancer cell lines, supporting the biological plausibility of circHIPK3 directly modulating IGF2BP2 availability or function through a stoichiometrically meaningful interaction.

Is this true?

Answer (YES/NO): NO